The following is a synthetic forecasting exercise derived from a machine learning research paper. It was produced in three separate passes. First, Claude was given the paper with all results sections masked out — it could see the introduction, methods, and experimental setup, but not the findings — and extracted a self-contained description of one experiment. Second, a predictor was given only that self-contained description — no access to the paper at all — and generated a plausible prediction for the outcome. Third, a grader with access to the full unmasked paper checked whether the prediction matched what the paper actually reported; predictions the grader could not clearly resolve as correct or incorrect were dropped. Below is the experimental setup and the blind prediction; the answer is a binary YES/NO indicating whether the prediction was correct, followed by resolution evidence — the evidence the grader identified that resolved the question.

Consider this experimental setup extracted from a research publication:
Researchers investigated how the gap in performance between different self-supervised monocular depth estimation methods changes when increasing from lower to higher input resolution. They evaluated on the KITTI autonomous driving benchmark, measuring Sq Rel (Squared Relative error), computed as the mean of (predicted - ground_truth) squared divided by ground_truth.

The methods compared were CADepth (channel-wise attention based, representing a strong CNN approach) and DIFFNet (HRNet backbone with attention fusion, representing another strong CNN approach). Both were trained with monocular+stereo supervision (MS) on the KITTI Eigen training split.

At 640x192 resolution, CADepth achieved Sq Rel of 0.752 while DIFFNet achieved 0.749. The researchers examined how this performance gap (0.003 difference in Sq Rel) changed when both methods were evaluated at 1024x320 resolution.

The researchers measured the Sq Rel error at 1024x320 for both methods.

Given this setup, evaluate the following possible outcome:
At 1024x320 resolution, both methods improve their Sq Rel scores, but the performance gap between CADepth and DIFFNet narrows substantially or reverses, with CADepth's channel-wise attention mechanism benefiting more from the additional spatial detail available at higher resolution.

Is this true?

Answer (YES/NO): NO